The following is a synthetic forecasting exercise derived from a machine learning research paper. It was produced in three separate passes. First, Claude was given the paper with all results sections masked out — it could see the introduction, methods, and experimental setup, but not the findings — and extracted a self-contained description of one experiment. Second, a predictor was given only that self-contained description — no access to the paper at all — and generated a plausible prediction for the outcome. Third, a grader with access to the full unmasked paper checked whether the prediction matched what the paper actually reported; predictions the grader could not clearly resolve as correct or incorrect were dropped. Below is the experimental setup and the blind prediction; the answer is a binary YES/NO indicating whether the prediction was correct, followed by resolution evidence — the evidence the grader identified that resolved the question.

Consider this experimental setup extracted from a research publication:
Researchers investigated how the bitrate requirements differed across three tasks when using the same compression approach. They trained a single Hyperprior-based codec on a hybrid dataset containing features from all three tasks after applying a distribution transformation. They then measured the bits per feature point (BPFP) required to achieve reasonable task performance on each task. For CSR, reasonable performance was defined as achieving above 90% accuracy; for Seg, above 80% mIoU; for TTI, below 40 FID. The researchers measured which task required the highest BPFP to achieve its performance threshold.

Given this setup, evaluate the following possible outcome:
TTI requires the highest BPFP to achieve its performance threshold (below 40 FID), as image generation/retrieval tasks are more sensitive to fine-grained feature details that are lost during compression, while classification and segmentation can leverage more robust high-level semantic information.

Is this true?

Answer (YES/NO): NO